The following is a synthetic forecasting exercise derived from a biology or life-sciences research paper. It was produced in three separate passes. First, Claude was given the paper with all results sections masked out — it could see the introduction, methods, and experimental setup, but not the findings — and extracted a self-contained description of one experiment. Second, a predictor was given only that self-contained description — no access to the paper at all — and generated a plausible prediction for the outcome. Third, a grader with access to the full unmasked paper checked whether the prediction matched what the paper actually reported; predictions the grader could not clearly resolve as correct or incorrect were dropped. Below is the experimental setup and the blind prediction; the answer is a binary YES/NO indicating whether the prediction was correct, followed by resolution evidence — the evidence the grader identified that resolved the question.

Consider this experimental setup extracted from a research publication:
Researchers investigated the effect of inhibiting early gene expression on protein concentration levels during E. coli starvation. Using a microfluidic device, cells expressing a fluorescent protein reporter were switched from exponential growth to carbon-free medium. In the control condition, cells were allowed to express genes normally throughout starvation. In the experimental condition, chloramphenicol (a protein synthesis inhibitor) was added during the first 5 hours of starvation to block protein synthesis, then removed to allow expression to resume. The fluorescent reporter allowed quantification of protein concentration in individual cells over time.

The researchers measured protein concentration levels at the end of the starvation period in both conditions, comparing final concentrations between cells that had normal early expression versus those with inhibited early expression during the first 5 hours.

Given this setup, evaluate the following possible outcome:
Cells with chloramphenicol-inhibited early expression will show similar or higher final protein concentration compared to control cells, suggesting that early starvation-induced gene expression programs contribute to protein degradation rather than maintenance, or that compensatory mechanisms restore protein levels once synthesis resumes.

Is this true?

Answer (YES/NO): YES